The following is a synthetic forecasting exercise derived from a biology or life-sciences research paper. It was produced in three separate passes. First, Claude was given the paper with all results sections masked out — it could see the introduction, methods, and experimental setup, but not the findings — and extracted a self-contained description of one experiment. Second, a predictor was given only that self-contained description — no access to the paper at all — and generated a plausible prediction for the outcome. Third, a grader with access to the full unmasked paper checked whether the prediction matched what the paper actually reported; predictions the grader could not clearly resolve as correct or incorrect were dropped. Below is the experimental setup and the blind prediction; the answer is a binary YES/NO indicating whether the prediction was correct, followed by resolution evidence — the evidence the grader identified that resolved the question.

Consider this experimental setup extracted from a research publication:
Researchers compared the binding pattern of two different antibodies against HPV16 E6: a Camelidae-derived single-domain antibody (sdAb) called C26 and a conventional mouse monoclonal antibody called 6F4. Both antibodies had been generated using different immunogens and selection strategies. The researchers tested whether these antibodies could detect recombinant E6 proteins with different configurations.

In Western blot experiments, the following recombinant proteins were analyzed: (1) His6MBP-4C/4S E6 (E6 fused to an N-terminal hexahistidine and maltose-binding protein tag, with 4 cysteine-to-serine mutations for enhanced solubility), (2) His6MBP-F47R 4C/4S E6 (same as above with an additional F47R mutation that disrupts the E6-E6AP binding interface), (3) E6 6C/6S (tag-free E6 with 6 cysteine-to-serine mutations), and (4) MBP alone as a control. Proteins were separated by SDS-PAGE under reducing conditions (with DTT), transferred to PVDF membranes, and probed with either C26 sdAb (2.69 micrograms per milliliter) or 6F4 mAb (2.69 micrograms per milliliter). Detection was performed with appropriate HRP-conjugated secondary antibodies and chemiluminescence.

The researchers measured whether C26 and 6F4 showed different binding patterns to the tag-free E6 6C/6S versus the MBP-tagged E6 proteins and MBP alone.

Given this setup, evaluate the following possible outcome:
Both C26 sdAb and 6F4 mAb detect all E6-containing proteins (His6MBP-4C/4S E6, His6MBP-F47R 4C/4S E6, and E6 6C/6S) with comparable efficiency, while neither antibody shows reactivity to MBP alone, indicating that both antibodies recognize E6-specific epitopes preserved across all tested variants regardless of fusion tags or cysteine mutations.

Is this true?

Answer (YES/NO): NO